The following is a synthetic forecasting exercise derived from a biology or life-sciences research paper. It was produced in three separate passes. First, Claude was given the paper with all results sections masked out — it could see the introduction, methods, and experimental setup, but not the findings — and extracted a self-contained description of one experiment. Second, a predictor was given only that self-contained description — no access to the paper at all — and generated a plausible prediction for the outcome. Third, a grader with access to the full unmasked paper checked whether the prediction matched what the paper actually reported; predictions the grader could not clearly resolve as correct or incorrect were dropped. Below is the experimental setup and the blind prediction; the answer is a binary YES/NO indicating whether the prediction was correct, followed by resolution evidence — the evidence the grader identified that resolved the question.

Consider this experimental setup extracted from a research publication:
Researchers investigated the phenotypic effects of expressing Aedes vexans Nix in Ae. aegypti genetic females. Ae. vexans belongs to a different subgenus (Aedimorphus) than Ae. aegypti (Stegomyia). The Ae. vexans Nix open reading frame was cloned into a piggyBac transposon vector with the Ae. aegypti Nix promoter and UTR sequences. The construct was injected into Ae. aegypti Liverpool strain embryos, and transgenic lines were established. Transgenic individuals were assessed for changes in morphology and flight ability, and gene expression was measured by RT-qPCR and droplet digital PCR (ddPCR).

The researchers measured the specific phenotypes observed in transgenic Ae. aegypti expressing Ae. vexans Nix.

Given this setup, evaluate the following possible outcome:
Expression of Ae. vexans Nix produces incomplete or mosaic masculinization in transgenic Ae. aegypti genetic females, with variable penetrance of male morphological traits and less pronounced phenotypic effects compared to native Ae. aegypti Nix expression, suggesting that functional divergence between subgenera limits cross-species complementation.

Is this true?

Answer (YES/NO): NO